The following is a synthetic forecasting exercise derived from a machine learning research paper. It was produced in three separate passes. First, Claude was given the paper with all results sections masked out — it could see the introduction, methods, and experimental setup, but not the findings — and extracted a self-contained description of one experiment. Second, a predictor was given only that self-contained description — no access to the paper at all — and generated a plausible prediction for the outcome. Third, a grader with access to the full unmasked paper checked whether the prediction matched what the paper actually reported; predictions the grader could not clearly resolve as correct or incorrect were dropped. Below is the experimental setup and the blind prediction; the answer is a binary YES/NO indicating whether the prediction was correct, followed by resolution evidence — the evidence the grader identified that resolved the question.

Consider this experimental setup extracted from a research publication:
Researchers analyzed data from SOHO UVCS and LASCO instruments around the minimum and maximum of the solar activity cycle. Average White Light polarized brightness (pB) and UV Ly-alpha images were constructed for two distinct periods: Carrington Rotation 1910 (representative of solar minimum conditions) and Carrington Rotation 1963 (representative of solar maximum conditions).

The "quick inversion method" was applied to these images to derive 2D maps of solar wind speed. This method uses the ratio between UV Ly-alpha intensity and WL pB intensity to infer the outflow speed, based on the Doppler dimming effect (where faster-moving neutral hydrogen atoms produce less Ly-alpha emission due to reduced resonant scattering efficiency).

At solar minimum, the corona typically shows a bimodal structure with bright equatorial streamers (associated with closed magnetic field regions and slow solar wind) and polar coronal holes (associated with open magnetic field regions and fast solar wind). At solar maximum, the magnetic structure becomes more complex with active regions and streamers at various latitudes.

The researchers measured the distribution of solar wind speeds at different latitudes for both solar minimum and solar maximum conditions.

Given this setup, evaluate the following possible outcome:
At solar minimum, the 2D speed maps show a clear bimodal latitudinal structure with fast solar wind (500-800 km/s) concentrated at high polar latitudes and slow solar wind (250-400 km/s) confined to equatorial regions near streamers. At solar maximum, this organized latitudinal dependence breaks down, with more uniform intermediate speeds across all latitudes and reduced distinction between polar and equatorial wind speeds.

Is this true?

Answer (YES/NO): NO